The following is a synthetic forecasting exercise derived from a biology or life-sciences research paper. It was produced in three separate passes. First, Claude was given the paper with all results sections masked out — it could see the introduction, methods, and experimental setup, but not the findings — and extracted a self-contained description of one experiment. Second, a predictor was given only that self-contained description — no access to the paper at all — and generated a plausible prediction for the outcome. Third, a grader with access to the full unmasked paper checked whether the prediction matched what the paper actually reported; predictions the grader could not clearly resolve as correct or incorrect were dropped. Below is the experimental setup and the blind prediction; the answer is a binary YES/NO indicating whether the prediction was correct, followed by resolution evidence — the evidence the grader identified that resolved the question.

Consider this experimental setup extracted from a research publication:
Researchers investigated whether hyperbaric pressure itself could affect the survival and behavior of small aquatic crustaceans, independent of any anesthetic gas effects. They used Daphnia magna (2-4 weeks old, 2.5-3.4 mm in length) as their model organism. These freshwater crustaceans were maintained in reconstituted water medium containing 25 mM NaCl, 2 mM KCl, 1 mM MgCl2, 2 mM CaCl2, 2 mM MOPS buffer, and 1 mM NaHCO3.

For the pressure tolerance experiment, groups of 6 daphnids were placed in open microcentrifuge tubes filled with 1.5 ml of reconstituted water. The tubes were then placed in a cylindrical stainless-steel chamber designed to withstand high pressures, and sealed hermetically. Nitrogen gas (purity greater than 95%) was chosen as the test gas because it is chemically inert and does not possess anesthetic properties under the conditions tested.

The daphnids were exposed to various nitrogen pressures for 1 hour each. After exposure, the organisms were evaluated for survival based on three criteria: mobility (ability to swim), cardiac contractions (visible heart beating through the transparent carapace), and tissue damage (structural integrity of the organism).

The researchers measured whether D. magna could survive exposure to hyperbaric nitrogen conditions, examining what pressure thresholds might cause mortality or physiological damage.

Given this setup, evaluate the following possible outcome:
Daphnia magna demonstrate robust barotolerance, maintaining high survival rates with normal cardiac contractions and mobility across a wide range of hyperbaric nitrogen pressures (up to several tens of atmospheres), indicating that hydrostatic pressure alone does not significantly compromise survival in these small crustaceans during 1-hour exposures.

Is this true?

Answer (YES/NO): YES